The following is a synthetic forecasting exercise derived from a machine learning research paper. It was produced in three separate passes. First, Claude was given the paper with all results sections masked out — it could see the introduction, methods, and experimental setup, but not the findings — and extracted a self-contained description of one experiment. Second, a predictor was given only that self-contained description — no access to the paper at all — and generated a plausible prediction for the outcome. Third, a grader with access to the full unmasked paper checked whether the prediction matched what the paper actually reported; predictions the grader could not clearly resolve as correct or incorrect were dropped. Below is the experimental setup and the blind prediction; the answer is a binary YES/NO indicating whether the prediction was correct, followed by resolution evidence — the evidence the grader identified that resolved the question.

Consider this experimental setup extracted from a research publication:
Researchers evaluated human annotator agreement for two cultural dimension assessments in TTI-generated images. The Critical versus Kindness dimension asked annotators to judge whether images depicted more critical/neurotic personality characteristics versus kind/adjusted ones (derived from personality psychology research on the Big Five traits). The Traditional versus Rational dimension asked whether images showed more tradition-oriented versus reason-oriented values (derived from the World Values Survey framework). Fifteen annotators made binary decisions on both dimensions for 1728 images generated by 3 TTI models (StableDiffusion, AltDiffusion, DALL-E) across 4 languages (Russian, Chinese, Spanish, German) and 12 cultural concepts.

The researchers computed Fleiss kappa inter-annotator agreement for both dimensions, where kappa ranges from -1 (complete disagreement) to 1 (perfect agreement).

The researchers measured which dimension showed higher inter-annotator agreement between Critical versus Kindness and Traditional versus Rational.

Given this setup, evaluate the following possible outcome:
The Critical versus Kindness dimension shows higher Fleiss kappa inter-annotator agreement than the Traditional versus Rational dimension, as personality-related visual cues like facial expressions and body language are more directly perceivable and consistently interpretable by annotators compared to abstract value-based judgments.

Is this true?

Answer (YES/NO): YES